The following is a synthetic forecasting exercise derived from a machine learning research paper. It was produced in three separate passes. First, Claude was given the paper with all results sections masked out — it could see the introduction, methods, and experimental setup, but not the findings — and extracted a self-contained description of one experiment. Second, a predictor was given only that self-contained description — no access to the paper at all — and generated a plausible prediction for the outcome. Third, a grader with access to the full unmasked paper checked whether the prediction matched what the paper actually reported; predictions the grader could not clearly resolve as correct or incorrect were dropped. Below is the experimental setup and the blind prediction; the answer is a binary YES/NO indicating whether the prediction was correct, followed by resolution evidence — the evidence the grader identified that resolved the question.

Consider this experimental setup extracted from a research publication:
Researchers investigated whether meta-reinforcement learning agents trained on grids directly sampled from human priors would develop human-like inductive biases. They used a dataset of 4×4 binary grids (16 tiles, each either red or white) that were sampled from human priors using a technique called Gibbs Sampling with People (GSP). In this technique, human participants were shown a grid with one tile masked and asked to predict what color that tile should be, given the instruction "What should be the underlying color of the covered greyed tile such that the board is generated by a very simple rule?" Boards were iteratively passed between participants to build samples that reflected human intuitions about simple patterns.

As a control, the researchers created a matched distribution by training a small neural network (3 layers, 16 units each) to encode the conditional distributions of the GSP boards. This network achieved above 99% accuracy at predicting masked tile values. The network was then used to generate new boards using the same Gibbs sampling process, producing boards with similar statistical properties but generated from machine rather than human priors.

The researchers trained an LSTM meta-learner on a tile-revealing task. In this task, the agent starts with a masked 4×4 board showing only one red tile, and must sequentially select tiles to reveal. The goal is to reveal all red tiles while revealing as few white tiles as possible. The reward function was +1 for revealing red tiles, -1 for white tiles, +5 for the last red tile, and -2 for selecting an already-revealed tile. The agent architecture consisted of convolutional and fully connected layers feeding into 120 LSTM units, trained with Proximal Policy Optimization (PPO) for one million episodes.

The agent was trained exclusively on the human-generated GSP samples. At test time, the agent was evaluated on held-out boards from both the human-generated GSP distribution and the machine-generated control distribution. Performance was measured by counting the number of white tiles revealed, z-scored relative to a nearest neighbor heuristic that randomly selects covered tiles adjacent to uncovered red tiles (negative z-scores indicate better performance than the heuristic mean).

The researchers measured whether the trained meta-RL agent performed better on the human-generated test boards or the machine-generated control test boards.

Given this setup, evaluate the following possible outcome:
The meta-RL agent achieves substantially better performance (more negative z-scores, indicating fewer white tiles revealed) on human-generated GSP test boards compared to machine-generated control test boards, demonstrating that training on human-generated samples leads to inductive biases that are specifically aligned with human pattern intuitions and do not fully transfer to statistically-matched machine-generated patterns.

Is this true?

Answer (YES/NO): NO